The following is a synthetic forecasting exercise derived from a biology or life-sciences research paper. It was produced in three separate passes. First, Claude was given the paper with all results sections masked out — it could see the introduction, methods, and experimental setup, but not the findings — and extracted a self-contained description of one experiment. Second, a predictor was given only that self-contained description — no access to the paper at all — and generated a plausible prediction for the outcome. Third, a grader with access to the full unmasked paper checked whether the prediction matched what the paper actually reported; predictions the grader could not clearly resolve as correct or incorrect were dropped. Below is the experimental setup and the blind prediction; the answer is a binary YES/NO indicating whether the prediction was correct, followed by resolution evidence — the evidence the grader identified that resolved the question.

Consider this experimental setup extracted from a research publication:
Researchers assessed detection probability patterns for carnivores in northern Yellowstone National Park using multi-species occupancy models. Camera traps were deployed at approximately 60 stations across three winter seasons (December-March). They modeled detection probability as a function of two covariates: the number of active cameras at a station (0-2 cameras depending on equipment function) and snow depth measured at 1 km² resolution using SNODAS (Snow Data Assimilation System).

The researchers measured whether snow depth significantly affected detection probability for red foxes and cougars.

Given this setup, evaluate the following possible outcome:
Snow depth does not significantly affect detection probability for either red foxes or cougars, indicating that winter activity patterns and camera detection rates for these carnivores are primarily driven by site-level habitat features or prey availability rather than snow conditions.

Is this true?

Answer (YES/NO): NO